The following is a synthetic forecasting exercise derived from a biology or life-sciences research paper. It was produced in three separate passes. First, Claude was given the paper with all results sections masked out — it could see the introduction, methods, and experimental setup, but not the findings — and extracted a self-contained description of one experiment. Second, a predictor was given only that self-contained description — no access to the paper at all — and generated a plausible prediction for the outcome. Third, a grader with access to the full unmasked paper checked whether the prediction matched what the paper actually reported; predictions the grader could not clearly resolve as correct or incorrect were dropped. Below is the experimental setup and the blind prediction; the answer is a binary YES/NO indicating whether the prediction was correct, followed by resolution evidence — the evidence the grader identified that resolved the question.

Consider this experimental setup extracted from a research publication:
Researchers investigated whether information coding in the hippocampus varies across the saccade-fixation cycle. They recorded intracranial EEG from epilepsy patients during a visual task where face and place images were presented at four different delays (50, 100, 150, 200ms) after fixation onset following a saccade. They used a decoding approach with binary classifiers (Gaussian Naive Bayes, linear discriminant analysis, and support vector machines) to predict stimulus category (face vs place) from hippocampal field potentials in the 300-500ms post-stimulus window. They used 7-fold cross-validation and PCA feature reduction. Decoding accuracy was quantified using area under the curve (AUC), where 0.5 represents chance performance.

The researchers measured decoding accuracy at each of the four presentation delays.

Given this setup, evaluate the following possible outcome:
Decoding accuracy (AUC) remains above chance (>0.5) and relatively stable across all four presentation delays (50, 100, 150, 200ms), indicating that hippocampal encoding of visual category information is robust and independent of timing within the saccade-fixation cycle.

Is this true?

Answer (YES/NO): NO